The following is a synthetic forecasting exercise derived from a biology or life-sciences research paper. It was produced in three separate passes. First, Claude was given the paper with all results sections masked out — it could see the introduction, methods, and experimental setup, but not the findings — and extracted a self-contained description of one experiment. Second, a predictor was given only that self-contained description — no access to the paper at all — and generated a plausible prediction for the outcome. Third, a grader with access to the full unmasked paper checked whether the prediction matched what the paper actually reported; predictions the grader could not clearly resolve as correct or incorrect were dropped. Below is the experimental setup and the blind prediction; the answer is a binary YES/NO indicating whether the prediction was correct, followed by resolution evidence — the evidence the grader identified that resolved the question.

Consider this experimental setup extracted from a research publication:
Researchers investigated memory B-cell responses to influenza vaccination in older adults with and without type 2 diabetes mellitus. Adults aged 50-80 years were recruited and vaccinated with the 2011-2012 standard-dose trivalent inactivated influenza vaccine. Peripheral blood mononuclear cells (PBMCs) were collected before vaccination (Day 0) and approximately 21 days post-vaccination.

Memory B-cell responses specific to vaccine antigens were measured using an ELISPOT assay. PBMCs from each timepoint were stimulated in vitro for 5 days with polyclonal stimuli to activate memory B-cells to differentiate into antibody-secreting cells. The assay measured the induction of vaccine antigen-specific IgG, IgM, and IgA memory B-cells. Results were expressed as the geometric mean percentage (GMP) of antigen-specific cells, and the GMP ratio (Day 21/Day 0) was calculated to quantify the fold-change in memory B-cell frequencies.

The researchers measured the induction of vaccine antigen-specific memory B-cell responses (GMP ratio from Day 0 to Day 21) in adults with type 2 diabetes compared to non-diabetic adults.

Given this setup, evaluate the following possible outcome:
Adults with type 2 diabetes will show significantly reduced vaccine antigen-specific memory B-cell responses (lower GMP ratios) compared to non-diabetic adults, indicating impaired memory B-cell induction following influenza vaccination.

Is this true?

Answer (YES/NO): NO